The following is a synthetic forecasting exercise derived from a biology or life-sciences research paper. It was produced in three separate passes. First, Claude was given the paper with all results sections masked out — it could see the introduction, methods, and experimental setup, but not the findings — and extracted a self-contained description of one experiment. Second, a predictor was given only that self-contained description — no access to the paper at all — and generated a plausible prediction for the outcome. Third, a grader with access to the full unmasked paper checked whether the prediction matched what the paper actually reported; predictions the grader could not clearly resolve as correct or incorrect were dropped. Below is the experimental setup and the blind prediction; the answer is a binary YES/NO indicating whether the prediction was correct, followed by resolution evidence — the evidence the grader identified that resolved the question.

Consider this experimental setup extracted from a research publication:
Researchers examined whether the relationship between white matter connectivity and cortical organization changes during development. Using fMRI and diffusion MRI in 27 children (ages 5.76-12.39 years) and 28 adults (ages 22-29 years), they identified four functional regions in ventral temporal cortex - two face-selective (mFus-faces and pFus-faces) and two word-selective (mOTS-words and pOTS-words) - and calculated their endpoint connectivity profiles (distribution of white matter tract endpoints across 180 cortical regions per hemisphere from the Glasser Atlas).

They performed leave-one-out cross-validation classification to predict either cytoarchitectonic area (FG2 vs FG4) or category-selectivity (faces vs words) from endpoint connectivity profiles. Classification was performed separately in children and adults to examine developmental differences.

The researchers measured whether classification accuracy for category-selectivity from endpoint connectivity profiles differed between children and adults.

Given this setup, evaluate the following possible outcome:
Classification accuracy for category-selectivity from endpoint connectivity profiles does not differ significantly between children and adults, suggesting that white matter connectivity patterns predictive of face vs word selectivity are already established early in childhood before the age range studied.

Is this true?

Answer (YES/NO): NO